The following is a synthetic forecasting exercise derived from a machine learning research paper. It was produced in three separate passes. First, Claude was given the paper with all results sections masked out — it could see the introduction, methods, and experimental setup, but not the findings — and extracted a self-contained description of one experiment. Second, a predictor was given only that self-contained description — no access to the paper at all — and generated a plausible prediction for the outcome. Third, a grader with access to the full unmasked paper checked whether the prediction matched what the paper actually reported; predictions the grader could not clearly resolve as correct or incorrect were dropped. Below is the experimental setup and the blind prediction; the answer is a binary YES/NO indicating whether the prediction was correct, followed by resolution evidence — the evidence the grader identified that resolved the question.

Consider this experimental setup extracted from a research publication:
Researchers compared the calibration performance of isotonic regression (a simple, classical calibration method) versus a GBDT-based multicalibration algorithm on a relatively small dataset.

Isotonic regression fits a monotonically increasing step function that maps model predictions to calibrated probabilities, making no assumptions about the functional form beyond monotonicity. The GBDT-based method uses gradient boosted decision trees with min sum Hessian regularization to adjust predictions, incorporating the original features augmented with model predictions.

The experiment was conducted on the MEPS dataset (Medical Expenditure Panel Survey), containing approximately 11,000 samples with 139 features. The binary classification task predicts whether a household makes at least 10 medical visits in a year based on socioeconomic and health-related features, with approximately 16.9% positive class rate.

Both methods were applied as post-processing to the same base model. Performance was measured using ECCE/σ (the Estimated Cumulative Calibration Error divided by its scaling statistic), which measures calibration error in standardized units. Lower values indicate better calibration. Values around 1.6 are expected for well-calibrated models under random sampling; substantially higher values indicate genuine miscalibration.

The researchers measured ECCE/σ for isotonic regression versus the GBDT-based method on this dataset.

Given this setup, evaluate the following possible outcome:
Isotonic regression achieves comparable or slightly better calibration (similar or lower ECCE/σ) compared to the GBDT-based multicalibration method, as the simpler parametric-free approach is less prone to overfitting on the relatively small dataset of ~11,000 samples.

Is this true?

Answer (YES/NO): NO